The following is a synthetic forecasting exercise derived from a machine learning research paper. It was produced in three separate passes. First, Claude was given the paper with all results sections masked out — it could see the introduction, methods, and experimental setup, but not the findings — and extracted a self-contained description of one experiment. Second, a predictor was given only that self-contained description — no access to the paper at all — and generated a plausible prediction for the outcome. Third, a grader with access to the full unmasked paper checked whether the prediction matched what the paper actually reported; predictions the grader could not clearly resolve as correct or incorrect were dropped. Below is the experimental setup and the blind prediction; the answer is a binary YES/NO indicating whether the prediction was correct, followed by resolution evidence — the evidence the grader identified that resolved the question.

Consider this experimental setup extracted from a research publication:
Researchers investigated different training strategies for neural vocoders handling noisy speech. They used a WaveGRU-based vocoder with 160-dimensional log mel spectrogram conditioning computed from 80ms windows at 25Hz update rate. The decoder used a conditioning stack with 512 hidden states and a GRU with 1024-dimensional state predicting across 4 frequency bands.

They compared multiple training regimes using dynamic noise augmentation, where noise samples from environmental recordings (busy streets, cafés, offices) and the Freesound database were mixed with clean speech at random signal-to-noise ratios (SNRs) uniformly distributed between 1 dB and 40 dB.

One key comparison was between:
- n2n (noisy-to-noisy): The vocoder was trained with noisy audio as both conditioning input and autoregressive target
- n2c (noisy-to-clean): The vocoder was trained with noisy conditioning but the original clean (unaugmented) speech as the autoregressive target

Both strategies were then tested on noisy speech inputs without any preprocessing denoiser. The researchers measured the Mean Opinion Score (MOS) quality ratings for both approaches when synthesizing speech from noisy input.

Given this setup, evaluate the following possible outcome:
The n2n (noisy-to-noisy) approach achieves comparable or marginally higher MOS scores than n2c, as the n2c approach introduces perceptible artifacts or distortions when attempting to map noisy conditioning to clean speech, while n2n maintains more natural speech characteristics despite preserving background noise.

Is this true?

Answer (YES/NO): YES